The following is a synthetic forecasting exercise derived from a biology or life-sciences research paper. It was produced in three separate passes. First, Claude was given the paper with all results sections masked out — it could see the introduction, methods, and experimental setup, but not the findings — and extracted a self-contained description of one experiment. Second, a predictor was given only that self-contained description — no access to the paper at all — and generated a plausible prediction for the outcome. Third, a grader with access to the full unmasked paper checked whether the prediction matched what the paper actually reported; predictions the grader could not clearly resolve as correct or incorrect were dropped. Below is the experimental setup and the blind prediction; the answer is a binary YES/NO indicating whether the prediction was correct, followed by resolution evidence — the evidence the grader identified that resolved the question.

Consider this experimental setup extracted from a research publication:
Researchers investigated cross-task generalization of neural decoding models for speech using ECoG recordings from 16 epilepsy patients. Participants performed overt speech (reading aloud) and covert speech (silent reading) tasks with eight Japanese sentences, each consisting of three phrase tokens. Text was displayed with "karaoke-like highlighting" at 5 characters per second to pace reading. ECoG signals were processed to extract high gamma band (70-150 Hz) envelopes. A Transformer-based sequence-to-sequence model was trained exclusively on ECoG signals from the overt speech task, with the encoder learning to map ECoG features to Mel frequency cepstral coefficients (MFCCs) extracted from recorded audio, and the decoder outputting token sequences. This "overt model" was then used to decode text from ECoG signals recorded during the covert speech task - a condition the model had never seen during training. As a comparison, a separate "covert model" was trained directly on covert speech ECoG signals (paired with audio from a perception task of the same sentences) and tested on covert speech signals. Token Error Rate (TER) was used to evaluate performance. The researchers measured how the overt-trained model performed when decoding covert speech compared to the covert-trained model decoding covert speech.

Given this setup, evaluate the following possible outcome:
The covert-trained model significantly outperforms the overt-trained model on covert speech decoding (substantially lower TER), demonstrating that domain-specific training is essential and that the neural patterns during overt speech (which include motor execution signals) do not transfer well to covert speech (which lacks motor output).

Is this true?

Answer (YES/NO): NO